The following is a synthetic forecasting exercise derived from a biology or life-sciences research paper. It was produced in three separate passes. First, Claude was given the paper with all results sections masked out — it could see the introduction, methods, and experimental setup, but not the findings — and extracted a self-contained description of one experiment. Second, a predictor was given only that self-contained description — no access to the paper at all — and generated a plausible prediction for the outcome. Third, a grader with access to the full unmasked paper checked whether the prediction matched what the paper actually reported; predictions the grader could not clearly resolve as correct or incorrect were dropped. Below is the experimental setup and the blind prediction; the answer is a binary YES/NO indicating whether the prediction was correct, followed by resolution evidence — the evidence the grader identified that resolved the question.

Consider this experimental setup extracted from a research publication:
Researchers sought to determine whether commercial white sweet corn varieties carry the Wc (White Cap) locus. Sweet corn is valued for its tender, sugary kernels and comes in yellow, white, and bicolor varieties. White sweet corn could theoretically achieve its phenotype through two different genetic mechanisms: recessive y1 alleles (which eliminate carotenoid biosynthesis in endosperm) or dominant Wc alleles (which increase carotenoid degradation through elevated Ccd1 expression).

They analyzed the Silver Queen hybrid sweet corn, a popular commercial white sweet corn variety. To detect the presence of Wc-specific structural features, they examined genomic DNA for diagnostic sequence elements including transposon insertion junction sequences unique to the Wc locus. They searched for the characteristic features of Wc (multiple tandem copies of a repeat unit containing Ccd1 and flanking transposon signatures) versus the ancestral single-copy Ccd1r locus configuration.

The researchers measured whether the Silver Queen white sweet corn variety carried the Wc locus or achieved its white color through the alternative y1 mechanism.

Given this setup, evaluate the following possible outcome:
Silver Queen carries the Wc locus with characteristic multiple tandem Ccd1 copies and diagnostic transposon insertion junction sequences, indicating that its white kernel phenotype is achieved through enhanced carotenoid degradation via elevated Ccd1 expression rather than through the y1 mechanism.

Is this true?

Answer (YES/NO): NO